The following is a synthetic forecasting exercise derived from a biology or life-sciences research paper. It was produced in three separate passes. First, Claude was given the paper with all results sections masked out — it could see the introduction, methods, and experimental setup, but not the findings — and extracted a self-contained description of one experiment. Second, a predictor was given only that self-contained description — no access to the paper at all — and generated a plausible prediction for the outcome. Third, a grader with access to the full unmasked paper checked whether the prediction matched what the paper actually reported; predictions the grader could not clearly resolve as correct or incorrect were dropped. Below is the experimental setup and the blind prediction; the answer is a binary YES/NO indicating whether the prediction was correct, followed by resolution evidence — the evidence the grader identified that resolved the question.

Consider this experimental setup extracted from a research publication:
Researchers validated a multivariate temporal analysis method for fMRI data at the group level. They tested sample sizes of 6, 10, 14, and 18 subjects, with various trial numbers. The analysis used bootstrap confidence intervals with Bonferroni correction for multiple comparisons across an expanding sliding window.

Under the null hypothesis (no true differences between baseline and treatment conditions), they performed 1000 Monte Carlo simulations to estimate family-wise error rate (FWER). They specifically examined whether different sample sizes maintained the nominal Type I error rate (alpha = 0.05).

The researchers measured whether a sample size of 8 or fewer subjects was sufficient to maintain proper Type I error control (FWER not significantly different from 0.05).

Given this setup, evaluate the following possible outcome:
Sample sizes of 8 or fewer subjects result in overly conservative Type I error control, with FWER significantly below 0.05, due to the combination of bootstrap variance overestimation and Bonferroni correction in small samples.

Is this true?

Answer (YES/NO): NO